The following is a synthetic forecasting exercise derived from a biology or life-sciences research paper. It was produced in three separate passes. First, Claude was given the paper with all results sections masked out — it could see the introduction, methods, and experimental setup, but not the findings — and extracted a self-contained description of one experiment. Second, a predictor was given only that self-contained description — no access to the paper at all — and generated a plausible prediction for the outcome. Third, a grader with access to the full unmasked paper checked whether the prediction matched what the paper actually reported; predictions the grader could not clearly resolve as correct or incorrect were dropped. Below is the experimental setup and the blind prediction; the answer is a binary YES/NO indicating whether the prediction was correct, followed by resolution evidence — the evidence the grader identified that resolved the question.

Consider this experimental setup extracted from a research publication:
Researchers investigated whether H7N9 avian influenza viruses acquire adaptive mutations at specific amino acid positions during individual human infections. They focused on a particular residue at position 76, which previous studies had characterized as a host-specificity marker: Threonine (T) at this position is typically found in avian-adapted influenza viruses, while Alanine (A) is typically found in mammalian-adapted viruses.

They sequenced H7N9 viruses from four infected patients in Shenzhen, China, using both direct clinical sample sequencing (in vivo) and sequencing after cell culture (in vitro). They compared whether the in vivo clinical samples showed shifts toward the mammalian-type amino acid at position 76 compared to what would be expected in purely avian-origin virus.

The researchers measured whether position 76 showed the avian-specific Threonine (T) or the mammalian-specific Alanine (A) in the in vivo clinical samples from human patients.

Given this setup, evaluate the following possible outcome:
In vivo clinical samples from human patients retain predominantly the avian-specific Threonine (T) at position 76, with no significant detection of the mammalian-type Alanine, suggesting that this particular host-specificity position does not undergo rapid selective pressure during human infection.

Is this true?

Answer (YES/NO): NO